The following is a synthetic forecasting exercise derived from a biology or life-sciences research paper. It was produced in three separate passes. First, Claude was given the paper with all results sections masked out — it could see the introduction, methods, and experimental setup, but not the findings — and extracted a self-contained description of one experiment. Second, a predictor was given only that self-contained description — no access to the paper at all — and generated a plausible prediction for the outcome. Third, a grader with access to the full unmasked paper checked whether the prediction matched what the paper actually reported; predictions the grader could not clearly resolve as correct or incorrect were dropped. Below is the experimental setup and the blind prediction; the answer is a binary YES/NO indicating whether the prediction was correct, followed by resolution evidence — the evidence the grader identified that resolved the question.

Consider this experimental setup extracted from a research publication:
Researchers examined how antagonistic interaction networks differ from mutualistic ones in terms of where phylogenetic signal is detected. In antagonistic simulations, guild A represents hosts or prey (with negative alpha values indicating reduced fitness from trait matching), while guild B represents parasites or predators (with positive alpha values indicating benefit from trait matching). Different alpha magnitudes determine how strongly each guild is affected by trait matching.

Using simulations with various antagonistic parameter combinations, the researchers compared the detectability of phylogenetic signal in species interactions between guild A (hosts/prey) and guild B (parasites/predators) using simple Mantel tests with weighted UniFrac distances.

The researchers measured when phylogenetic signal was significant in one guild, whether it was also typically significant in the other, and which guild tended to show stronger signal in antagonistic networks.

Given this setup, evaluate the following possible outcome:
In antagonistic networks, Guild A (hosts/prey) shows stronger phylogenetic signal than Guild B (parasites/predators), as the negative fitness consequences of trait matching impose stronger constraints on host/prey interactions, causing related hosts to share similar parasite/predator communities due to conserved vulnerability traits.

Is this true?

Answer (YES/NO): YES